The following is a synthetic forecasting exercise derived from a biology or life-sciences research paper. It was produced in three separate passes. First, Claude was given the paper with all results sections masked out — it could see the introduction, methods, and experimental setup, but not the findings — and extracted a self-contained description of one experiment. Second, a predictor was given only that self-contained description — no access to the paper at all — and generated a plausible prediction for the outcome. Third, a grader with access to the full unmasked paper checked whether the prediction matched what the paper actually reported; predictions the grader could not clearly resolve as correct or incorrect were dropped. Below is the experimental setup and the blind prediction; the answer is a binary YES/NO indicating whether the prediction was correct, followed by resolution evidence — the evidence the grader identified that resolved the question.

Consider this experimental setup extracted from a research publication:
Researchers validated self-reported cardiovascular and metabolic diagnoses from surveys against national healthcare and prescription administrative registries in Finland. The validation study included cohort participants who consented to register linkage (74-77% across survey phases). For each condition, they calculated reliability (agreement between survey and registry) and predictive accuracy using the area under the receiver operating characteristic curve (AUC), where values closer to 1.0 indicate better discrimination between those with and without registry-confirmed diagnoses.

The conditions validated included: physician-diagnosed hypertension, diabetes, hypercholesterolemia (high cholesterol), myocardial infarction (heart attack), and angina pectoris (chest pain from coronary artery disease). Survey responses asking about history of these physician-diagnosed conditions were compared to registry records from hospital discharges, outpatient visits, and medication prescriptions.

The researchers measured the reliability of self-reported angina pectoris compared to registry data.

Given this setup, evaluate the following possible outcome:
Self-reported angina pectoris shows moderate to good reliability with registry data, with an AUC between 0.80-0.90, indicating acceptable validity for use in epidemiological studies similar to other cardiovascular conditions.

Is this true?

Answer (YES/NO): NO